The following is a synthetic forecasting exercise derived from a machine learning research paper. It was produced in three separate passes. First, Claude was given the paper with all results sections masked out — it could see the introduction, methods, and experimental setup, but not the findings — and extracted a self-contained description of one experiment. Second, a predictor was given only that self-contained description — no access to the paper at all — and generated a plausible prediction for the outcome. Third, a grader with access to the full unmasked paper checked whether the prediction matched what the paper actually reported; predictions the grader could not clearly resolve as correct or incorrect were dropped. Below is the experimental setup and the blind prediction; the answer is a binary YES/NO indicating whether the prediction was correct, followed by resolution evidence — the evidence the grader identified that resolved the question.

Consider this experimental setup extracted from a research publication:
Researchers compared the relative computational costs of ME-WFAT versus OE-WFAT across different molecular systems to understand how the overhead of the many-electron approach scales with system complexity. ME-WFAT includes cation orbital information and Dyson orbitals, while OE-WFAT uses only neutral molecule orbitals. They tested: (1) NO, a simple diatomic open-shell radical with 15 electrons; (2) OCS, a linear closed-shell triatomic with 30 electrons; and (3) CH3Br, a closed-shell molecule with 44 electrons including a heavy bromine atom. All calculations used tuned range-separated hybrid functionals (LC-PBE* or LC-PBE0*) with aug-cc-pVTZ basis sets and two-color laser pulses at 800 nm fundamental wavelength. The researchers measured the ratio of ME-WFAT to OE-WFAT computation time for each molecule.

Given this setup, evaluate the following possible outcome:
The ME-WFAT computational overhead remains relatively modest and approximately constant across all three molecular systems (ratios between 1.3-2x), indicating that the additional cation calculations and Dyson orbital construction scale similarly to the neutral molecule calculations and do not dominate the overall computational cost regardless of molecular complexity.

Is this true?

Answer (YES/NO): NO